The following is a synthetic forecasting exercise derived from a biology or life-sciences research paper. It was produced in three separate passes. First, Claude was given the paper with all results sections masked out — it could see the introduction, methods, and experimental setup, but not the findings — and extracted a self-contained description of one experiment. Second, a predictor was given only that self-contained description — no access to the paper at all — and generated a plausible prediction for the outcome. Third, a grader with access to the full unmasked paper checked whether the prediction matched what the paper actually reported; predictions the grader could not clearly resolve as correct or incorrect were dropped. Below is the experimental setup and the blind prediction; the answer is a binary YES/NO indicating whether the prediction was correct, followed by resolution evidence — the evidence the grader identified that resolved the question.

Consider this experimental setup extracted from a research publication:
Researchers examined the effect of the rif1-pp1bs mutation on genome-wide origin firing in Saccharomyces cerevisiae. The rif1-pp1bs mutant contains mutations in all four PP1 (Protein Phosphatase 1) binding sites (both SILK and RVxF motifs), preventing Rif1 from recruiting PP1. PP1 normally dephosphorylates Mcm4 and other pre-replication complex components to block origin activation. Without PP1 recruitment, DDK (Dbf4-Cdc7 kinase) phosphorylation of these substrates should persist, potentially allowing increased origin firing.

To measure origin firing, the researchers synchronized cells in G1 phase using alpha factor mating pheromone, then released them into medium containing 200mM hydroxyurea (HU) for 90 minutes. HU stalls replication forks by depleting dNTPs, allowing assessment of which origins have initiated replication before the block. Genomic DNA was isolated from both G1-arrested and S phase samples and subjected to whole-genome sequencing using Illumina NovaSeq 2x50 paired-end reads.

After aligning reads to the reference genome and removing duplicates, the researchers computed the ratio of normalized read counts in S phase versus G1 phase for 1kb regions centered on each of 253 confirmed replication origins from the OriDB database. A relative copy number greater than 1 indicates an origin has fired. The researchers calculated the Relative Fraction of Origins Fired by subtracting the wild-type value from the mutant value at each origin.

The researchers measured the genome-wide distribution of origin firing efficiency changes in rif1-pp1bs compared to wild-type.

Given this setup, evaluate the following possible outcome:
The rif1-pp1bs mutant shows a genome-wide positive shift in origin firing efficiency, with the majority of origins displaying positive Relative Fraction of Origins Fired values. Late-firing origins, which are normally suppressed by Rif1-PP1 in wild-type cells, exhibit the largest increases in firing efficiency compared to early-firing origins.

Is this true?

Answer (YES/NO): YES